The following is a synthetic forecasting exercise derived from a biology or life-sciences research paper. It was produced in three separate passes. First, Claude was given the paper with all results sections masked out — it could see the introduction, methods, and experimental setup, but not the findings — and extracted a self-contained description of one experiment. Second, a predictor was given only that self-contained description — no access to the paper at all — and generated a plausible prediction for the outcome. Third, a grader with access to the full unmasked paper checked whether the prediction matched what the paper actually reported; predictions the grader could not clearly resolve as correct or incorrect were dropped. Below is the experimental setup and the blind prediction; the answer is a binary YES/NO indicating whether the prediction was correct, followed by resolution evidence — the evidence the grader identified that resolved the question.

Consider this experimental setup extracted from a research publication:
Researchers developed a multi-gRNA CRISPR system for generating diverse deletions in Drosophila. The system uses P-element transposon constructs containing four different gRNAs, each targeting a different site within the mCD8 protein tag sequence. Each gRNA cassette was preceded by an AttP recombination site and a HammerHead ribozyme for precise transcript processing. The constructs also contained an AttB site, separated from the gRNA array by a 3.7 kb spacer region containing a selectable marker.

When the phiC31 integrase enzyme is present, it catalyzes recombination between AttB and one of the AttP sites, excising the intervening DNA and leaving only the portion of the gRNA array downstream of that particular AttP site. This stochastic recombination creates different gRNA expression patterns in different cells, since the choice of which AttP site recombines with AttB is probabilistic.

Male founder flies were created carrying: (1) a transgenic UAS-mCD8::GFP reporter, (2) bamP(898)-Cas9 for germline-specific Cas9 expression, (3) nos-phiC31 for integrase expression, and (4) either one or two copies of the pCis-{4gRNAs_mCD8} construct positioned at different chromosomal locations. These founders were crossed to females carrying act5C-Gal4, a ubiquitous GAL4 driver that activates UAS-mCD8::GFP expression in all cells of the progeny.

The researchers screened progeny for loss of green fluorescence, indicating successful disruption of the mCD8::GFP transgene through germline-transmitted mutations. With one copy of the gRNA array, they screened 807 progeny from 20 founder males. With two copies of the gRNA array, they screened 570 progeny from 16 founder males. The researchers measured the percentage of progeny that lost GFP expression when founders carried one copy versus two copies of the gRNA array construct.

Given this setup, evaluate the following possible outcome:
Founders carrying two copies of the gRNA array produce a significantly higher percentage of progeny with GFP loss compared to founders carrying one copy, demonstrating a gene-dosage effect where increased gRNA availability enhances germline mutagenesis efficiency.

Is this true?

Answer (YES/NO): NO